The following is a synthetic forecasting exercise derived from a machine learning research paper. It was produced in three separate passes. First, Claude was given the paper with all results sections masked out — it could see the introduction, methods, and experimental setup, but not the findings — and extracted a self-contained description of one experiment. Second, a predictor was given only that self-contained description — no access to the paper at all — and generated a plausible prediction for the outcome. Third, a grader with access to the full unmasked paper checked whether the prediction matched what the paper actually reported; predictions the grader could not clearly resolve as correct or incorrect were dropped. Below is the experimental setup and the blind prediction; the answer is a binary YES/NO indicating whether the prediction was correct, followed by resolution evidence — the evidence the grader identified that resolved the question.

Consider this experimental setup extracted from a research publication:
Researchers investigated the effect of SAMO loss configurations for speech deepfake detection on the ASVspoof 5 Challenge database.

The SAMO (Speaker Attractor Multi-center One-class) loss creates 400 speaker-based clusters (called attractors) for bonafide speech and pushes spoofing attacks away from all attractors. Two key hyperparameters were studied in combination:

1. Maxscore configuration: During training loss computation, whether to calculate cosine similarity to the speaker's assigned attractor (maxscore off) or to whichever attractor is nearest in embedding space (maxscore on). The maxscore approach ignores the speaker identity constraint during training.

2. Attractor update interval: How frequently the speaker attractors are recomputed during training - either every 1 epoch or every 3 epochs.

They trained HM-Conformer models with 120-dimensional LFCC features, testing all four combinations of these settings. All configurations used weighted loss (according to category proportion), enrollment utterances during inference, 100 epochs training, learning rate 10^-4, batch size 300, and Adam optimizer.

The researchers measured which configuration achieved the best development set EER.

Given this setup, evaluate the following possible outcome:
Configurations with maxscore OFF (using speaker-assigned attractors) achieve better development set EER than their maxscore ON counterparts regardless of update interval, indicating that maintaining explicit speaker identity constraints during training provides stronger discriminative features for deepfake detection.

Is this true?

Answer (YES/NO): NO